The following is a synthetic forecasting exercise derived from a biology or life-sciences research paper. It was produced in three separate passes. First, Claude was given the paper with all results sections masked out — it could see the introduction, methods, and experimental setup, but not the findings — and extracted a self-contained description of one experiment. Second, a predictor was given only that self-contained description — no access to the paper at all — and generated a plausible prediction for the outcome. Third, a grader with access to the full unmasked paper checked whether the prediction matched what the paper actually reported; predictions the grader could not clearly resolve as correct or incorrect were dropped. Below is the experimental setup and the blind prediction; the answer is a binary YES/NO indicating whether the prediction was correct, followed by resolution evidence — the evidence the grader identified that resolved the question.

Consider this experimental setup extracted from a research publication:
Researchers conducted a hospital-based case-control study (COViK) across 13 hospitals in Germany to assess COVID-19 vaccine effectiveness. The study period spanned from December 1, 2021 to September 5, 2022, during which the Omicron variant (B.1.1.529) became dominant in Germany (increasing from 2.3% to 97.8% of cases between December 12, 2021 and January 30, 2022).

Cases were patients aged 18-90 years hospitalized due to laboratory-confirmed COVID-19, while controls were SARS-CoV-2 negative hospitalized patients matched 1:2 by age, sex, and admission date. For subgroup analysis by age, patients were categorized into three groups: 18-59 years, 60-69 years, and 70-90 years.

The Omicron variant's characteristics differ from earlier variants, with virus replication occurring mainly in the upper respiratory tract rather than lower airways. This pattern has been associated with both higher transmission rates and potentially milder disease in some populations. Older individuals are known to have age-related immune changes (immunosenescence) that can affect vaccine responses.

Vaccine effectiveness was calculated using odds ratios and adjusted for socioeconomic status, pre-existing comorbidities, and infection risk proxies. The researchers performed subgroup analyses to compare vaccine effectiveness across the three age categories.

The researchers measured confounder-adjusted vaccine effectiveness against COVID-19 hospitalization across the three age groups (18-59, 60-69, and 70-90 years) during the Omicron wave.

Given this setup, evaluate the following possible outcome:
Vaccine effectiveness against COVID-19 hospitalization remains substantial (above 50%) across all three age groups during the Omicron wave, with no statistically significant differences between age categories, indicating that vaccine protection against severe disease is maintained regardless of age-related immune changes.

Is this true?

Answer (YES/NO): YES